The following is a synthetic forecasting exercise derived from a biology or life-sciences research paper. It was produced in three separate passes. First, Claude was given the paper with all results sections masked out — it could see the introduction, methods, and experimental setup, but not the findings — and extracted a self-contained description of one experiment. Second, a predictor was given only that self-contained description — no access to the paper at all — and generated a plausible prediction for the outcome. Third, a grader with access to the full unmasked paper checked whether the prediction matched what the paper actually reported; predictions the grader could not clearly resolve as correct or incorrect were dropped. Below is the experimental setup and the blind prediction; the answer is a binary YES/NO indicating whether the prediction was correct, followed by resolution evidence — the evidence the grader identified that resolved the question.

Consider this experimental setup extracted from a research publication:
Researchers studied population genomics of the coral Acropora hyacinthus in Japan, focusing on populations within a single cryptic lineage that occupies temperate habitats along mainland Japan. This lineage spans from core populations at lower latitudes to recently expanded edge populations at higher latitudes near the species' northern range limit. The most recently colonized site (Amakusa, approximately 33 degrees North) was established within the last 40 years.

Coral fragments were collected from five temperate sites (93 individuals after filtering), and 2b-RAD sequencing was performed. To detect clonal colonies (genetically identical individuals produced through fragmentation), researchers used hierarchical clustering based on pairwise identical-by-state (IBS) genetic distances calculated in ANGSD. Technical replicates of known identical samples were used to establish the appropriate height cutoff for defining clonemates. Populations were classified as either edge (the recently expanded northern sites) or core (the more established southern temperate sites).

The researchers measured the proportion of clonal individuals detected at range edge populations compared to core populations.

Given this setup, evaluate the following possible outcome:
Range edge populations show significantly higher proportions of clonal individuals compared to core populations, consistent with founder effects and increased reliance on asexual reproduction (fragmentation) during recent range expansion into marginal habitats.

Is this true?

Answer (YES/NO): YES